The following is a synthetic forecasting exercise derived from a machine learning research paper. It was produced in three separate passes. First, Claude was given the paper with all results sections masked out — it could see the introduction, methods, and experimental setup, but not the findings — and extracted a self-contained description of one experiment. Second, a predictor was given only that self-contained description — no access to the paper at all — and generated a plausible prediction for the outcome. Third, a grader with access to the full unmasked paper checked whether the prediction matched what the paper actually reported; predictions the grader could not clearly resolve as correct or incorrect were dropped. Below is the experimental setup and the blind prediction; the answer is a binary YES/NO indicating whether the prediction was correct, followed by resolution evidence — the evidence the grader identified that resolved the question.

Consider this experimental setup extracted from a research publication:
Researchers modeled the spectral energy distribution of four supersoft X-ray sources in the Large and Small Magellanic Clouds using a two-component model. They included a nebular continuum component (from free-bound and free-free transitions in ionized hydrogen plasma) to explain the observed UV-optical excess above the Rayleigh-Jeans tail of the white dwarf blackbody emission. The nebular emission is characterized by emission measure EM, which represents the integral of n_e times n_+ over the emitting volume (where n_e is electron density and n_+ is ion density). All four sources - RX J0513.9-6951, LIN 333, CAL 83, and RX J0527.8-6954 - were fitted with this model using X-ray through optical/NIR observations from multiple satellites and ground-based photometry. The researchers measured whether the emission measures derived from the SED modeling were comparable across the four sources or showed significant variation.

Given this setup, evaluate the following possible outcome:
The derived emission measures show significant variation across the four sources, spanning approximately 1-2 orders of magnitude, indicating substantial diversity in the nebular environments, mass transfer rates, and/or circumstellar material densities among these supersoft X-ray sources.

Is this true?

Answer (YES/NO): NO